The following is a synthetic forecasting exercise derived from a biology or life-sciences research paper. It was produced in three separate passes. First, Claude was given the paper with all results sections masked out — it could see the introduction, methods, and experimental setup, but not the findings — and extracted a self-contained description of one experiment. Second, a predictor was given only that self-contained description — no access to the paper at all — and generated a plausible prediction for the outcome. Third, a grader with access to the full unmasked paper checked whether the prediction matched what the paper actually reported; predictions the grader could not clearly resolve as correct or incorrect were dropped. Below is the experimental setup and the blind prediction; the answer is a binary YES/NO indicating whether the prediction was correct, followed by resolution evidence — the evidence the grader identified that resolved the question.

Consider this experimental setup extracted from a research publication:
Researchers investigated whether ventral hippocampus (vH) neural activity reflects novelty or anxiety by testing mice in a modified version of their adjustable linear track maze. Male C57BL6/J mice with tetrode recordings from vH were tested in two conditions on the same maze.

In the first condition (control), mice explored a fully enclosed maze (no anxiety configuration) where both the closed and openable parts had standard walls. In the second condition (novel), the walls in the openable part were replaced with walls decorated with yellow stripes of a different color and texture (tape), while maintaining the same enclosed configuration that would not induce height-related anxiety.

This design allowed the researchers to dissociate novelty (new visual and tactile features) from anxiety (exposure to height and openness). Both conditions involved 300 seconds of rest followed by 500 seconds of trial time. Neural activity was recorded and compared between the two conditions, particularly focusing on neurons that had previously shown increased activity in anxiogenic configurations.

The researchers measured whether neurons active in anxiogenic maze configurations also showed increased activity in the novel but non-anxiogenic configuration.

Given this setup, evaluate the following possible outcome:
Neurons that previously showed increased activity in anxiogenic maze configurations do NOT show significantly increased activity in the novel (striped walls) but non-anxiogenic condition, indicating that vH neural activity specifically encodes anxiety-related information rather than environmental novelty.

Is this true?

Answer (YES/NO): YES